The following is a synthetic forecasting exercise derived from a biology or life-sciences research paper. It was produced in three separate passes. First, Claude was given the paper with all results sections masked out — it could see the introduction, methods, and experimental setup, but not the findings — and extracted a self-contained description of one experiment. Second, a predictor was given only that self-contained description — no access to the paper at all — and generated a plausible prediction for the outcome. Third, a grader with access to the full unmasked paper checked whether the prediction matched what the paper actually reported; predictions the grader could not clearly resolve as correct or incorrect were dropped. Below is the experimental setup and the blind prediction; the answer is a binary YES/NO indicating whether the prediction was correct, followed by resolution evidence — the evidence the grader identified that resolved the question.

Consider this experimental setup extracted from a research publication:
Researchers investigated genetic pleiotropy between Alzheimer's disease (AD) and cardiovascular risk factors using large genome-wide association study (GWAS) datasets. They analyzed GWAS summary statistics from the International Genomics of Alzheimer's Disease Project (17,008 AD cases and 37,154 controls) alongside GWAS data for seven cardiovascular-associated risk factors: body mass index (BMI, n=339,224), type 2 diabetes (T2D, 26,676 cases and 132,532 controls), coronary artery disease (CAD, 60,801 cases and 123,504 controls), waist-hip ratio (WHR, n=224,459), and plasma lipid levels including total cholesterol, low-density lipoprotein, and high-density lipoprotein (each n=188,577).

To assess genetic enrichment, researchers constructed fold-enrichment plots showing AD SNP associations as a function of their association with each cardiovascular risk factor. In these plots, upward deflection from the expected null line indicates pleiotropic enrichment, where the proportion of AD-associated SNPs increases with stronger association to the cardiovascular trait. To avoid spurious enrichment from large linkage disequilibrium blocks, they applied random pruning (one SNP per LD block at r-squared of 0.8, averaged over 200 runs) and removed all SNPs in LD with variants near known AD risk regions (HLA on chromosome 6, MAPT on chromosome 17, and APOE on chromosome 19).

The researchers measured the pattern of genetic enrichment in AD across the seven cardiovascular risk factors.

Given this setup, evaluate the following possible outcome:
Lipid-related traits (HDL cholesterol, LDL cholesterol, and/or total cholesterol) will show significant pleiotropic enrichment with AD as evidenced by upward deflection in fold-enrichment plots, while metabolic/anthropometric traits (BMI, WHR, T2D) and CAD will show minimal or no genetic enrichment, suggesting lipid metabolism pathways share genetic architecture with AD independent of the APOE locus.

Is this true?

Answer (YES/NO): YES